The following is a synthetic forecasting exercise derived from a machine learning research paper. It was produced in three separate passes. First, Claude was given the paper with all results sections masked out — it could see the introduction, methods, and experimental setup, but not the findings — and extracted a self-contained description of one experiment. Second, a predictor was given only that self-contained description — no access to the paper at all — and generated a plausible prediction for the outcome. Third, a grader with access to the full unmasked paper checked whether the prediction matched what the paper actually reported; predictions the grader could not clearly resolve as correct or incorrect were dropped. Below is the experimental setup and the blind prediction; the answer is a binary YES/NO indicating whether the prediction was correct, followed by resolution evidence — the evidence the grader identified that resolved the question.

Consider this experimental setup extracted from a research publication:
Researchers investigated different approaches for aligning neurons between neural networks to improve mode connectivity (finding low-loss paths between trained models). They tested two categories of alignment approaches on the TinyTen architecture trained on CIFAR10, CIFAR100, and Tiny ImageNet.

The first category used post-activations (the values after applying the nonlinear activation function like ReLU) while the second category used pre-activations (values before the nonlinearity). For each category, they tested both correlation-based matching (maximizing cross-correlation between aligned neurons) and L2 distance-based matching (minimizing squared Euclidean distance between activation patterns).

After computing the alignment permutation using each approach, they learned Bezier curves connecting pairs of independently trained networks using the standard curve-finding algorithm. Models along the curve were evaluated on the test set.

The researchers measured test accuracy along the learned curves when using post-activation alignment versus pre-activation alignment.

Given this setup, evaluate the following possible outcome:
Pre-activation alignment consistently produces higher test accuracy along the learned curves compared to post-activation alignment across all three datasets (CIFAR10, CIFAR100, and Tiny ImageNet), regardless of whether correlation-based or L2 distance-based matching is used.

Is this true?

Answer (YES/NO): NO